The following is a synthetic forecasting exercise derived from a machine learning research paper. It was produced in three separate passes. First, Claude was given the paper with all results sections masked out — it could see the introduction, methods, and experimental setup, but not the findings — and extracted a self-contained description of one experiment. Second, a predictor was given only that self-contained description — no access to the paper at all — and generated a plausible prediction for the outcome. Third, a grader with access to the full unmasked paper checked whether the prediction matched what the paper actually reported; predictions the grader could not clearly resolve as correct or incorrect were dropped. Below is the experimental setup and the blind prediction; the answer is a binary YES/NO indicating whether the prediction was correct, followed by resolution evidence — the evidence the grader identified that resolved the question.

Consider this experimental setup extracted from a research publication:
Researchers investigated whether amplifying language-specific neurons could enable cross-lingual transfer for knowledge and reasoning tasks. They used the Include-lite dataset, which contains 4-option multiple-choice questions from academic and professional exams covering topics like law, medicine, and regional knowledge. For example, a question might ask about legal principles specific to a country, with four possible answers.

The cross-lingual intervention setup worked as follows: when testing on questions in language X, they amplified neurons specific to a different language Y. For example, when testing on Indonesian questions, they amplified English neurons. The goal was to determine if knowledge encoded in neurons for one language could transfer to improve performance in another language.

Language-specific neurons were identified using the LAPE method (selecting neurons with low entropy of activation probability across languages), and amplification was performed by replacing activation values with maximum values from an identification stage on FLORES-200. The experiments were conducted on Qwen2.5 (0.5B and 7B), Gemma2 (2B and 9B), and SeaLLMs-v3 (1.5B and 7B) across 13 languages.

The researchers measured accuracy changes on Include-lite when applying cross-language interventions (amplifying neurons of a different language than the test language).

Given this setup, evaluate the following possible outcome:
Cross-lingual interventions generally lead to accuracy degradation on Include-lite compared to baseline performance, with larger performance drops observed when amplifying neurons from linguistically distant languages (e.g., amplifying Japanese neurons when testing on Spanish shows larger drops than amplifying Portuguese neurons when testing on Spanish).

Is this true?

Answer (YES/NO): NO